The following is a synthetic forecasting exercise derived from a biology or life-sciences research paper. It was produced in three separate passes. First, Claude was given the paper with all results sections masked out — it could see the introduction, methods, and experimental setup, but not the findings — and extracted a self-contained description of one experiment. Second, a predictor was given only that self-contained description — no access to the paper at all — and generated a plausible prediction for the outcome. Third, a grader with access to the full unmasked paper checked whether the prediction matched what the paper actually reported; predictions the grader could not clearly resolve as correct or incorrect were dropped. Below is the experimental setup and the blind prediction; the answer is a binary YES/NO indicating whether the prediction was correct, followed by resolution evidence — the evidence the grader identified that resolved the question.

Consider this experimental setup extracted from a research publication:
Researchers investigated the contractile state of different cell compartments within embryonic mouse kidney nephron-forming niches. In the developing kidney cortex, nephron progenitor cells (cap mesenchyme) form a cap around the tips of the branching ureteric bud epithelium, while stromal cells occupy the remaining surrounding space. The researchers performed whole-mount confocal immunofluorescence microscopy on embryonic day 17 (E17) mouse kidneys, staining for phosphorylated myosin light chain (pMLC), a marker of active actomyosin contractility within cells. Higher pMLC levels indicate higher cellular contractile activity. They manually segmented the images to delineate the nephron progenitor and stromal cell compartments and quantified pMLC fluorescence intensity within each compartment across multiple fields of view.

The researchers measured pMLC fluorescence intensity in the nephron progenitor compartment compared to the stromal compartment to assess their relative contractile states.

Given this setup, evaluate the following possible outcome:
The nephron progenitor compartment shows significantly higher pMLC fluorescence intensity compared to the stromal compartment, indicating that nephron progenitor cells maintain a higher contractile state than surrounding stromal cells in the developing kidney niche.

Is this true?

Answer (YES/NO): NO